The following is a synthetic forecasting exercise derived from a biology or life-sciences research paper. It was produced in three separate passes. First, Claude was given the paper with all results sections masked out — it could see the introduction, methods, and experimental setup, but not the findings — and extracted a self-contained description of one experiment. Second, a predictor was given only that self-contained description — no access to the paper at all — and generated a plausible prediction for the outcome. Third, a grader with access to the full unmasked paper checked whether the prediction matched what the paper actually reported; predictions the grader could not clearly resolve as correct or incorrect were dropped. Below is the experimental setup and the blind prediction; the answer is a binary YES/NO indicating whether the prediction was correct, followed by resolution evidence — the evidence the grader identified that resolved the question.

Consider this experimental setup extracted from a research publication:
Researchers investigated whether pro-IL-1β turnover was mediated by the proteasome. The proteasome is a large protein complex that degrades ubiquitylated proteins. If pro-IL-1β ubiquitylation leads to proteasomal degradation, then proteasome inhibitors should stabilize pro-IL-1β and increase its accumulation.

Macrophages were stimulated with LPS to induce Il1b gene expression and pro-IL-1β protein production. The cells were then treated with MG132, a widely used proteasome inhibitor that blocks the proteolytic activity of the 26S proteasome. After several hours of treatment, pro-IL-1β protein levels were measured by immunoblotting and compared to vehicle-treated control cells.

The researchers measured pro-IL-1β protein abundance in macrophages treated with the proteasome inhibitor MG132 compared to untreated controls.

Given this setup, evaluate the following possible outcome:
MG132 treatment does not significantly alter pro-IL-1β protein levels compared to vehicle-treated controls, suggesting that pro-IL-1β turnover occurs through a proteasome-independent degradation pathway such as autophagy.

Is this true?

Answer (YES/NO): NO